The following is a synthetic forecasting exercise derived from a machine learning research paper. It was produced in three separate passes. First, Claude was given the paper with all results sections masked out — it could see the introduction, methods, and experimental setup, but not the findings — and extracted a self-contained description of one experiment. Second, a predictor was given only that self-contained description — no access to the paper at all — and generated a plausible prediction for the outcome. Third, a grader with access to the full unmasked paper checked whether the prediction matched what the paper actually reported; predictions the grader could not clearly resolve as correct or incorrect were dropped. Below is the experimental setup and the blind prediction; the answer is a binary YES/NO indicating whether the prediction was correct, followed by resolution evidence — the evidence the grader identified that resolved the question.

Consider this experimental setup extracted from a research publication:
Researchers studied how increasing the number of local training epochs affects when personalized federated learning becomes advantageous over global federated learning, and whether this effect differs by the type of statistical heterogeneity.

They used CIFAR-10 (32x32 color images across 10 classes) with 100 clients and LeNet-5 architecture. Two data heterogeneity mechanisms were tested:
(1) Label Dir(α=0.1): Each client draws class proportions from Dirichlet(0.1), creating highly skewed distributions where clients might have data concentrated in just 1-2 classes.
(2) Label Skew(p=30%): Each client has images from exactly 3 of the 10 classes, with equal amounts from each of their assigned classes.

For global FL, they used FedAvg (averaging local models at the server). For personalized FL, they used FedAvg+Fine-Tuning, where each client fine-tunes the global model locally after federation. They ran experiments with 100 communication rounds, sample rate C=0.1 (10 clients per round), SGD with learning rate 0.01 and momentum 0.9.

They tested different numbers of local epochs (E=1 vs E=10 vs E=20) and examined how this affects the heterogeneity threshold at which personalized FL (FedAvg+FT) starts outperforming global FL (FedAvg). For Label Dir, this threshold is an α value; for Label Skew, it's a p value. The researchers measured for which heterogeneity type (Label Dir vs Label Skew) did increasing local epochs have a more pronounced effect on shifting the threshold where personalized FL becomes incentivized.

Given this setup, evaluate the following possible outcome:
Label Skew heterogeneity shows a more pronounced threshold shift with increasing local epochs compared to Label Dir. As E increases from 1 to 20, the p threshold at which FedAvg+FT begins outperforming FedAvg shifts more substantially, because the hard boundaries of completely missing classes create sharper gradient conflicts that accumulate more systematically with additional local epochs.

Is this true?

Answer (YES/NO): NO